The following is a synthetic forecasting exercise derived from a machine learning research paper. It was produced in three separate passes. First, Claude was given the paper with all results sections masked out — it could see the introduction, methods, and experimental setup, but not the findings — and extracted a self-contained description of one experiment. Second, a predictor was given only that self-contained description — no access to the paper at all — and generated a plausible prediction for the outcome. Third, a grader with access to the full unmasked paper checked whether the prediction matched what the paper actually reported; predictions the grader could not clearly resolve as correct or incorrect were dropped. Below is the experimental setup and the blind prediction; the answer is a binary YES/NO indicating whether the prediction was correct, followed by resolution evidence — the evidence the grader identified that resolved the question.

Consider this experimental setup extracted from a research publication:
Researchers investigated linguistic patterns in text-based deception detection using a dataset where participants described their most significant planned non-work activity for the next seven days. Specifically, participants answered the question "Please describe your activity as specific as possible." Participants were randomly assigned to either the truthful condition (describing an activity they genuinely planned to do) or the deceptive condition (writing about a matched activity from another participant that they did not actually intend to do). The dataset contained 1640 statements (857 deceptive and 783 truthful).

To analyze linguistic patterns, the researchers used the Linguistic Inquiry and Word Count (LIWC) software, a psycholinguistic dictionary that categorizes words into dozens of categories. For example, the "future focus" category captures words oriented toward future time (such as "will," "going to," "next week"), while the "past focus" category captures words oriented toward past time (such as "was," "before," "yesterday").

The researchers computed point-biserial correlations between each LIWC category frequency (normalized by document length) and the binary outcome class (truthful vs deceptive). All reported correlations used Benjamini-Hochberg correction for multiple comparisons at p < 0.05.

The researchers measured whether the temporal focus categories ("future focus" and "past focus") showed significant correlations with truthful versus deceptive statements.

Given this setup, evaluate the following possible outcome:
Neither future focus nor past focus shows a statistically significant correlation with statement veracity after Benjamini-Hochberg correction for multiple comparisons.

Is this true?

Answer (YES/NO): NO